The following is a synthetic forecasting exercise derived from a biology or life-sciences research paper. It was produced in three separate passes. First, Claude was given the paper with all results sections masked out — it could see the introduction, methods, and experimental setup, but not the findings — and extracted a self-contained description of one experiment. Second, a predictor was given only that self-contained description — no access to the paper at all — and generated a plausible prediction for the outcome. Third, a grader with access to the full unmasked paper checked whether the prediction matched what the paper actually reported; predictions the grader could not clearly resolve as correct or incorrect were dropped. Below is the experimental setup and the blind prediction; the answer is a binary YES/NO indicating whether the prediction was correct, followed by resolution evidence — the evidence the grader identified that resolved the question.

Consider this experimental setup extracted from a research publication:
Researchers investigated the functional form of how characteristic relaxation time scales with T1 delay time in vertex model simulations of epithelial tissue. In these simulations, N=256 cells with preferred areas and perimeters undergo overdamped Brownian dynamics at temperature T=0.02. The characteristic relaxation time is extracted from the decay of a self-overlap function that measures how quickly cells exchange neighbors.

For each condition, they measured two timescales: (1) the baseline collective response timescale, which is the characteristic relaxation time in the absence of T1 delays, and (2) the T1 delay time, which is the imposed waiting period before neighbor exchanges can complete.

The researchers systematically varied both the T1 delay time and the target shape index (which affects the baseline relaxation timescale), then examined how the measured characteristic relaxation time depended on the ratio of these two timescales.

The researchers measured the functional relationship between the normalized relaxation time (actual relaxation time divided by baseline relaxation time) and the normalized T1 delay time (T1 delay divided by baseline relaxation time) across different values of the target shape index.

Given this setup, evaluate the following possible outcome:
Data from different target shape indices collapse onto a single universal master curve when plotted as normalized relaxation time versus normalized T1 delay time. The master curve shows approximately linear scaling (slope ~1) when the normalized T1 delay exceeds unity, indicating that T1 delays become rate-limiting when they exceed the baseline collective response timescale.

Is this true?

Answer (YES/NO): YES